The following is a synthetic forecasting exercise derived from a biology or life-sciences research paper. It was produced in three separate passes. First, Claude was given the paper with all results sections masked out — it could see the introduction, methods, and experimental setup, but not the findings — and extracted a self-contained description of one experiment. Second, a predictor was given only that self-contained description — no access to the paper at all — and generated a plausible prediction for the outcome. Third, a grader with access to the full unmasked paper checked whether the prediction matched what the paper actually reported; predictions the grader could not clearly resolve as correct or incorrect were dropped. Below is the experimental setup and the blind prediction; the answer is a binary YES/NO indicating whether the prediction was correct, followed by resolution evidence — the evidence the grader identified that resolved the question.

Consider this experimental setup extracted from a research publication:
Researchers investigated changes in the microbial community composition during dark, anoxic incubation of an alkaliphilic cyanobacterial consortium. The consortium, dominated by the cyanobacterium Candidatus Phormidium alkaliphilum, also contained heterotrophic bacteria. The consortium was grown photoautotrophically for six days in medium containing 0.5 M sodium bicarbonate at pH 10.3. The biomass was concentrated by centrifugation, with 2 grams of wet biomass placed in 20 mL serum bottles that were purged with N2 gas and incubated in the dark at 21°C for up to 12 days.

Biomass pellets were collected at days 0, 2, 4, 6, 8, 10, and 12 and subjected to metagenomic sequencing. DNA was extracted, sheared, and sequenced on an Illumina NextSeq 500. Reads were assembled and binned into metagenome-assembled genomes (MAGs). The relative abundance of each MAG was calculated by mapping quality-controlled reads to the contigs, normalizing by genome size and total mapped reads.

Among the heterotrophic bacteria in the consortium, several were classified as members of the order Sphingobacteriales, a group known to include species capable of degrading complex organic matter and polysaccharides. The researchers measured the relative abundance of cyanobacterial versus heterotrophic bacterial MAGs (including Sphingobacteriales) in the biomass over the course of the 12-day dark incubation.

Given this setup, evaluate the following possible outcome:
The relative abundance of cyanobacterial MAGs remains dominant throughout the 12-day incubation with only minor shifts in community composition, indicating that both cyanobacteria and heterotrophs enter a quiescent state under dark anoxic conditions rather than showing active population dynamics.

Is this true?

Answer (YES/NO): NO